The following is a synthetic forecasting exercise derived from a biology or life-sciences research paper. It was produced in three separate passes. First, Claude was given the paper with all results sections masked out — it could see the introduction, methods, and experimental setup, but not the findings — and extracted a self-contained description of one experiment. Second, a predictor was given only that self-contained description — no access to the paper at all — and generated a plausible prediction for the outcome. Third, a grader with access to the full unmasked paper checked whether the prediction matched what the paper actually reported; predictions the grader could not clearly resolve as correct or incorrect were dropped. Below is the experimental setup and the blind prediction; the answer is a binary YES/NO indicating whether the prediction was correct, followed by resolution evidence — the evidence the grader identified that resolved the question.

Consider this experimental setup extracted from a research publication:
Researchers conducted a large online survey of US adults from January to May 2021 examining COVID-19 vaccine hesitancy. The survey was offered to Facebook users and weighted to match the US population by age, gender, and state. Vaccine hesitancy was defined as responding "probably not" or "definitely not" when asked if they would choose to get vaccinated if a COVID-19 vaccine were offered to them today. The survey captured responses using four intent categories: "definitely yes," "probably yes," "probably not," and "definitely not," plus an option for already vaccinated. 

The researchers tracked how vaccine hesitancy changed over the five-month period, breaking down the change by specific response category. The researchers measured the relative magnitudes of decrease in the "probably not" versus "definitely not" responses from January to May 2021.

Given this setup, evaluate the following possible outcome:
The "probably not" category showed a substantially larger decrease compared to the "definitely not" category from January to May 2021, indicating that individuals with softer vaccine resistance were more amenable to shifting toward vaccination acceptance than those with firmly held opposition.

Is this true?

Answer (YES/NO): YES